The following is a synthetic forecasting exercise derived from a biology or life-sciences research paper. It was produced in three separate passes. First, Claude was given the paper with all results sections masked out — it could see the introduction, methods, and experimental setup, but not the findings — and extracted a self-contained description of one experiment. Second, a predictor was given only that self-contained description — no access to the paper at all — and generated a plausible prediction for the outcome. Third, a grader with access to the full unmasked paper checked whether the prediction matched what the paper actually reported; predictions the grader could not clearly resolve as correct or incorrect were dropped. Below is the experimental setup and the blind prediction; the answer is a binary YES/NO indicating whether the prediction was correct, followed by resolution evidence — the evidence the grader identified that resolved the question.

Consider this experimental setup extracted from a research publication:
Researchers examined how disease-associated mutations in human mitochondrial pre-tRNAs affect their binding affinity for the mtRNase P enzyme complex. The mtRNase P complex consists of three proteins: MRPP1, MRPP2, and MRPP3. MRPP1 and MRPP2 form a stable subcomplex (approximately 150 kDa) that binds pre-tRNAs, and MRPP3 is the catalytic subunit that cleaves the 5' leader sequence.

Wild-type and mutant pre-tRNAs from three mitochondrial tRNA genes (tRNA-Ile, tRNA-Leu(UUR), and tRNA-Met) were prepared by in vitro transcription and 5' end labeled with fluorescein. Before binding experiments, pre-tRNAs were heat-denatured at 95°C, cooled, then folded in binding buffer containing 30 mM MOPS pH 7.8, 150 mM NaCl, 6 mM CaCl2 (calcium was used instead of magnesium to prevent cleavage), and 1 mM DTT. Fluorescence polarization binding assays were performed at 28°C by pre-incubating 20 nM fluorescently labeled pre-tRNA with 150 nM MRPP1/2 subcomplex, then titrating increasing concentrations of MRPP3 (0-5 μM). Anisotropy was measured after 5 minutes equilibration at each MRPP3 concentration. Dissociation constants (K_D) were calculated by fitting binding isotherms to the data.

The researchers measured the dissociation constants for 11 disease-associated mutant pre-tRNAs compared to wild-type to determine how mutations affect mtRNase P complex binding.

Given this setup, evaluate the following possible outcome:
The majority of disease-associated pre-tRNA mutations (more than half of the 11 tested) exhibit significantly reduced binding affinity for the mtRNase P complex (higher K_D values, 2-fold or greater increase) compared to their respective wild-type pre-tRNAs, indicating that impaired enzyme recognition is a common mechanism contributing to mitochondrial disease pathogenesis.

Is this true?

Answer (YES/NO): NO